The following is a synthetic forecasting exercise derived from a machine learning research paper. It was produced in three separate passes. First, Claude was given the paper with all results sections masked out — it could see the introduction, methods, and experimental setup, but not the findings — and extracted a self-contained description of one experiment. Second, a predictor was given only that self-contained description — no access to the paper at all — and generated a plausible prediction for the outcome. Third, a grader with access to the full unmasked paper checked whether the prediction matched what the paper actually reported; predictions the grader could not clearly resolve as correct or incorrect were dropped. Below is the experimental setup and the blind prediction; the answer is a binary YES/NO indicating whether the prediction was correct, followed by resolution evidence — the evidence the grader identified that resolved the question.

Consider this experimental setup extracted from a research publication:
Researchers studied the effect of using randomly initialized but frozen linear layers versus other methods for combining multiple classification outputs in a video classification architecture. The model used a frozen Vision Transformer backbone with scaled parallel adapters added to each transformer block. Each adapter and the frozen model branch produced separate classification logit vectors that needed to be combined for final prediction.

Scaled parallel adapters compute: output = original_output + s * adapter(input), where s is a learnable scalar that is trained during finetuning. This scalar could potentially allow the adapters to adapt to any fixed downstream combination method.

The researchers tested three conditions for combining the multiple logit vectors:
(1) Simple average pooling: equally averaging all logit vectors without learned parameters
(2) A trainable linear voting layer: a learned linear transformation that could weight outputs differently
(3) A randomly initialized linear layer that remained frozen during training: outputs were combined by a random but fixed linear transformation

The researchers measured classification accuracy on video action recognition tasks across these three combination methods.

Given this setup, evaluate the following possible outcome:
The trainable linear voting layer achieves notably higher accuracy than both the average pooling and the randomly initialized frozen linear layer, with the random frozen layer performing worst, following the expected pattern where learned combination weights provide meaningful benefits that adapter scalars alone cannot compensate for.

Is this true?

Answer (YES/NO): NO